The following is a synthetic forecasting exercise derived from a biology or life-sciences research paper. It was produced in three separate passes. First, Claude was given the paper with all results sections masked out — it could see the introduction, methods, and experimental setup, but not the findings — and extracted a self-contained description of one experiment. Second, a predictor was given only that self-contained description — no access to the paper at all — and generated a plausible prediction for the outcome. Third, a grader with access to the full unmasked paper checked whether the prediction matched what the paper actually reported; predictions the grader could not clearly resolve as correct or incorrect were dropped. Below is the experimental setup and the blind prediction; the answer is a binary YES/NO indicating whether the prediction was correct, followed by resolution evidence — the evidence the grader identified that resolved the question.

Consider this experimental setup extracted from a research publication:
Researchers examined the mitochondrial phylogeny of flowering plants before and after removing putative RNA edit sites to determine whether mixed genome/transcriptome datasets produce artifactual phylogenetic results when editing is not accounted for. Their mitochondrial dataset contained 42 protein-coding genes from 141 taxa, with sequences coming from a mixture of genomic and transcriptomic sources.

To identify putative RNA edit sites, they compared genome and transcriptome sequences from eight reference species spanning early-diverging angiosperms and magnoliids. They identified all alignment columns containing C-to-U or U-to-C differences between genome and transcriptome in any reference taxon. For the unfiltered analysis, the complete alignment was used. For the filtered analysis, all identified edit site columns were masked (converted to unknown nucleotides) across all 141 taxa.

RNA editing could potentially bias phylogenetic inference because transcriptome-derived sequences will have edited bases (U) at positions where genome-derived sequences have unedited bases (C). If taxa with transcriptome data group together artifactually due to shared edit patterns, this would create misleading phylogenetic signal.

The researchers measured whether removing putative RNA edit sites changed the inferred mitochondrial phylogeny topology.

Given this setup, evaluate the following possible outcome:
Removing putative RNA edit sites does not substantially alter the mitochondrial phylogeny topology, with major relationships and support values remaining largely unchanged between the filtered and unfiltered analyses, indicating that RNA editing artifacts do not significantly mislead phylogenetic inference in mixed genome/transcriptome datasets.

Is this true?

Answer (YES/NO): NO